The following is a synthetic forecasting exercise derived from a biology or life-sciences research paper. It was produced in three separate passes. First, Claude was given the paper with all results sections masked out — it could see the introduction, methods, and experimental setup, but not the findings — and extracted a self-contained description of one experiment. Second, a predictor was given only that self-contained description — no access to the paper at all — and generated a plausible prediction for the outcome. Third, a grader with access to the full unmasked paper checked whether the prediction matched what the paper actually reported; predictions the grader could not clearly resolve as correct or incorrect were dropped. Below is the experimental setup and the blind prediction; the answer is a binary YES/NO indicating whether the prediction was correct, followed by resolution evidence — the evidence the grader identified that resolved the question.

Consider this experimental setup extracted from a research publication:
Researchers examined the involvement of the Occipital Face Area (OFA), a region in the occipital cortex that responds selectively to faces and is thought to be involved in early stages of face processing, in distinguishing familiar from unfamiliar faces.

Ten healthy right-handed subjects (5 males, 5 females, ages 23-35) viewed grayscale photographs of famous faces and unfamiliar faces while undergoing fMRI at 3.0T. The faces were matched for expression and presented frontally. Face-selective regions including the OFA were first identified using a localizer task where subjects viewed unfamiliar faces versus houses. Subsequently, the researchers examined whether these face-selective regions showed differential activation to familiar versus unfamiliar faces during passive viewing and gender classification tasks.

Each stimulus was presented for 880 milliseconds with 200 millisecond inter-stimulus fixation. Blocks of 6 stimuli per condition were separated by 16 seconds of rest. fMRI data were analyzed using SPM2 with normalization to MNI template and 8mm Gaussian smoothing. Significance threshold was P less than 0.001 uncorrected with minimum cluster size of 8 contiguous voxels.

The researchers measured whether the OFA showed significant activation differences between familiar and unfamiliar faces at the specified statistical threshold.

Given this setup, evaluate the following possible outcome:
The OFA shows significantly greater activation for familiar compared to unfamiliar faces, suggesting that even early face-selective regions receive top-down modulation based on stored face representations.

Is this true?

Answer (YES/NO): NO